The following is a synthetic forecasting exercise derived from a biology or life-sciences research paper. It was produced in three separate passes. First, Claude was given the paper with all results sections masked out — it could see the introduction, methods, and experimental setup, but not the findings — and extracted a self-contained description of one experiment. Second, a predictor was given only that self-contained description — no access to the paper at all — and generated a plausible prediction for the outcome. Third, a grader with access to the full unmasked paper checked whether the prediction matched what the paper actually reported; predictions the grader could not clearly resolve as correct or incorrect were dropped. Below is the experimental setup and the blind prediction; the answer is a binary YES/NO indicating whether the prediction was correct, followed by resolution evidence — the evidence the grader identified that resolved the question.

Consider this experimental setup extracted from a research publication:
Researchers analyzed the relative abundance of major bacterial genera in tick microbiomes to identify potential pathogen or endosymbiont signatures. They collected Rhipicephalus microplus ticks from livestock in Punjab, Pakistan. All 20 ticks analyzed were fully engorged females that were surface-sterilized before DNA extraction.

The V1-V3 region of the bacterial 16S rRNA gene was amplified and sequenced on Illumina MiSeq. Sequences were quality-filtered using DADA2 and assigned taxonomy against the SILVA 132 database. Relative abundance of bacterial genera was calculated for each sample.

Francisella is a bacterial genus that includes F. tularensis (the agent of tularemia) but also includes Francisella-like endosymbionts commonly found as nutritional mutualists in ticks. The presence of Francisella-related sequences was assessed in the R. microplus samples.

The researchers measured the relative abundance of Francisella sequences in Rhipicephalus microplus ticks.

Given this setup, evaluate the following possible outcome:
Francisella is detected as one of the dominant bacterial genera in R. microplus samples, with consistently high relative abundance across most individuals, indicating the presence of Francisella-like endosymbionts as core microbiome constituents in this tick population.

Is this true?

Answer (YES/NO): NO